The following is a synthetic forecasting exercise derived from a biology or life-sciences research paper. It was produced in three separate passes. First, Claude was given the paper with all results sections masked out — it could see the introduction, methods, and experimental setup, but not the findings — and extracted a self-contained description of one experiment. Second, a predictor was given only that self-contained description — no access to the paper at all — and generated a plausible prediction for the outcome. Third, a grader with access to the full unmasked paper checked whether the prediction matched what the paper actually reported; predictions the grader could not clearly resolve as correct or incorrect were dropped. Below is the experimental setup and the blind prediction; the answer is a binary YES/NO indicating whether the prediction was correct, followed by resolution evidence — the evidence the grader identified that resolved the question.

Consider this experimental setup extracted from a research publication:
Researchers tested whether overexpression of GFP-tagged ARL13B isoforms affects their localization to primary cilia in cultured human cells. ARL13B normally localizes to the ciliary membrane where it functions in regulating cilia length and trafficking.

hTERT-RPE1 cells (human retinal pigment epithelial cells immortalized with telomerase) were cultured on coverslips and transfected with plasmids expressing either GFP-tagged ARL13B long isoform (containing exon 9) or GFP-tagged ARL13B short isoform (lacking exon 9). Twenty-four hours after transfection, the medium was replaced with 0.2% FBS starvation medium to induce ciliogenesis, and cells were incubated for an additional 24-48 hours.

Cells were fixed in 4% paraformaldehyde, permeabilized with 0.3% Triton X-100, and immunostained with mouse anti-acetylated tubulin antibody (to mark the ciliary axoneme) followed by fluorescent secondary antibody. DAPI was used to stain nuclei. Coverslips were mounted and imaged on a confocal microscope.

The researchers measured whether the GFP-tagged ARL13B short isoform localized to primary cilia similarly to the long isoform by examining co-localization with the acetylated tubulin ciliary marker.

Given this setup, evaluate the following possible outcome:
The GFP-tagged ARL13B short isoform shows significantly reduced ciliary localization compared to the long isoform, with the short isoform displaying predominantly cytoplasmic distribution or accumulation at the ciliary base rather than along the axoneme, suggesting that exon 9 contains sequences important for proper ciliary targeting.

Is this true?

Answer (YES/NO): NO